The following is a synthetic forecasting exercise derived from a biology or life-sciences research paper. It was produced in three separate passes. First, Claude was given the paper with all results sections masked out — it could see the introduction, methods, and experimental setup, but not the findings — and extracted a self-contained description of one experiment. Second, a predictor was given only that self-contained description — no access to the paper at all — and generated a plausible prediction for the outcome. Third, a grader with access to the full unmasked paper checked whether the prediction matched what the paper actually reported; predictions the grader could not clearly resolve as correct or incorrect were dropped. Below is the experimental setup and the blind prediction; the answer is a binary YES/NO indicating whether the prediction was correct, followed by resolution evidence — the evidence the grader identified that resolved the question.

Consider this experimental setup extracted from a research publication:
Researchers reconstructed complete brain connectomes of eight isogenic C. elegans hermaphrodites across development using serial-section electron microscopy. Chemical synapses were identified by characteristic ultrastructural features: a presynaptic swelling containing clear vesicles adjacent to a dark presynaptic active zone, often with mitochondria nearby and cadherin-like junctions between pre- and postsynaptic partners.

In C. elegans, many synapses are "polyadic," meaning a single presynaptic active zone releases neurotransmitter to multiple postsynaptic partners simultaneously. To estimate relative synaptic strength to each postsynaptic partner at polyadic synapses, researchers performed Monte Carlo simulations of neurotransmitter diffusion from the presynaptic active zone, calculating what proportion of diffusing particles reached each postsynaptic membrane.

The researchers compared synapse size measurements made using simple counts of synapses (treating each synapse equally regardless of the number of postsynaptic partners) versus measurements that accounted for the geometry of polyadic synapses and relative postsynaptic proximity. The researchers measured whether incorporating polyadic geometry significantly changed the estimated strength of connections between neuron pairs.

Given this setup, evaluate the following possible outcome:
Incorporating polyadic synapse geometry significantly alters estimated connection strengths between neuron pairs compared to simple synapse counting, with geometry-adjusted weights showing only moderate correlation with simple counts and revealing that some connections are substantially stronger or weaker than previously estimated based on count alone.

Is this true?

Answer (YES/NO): NO